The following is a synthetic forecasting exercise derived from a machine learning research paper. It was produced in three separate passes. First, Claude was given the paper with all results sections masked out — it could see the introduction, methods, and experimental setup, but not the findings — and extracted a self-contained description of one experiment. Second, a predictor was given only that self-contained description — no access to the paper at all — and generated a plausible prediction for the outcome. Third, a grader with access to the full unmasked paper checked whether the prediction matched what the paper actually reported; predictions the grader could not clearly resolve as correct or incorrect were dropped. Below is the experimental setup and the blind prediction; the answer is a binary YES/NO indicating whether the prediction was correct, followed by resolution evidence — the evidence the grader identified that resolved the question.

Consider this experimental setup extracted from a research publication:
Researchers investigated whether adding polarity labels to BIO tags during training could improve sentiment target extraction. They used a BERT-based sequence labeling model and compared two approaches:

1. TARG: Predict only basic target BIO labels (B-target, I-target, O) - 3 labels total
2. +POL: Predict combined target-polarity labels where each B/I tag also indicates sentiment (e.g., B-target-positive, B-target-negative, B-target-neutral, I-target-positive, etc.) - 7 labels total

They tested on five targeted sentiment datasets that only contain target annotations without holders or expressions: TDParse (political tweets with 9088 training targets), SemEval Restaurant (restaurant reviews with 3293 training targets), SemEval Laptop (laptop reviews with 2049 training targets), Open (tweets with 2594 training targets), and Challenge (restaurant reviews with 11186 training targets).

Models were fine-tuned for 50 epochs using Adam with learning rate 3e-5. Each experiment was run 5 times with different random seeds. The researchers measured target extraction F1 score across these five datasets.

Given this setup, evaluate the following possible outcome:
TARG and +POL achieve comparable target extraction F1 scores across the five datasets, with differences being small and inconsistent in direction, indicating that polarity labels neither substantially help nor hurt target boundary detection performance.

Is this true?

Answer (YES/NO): NO